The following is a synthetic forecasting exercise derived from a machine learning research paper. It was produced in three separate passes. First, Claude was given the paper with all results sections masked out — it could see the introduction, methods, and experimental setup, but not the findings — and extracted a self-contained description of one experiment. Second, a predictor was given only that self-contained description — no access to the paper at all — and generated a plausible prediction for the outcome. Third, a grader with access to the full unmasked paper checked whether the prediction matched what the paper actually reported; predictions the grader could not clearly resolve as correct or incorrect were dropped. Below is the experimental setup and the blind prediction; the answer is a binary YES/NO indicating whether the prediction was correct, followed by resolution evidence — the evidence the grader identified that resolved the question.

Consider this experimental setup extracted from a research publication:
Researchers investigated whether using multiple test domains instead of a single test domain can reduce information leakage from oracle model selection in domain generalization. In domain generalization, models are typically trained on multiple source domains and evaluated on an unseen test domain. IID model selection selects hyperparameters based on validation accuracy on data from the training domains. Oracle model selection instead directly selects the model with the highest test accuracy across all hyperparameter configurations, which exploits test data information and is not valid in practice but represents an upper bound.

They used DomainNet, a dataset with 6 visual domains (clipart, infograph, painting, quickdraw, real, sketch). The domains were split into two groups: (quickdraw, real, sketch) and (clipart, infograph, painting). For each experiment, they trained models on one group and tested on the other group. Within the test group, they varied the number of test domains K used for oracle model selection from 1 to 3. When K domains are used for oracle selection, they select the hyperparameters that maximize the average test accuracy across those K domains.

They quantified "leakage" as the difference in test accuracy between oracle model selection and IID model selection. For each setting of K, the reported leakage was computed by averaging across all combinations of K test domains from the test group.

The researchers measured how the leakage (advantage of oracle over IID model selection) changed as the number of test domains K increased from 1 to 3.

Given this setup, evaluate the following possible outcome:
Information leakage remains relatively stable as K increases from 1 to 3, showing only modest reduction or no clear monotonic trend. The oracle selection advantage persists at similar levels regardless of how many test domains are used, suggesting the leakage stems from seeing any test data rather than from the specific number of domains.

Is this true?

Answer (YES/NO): NO